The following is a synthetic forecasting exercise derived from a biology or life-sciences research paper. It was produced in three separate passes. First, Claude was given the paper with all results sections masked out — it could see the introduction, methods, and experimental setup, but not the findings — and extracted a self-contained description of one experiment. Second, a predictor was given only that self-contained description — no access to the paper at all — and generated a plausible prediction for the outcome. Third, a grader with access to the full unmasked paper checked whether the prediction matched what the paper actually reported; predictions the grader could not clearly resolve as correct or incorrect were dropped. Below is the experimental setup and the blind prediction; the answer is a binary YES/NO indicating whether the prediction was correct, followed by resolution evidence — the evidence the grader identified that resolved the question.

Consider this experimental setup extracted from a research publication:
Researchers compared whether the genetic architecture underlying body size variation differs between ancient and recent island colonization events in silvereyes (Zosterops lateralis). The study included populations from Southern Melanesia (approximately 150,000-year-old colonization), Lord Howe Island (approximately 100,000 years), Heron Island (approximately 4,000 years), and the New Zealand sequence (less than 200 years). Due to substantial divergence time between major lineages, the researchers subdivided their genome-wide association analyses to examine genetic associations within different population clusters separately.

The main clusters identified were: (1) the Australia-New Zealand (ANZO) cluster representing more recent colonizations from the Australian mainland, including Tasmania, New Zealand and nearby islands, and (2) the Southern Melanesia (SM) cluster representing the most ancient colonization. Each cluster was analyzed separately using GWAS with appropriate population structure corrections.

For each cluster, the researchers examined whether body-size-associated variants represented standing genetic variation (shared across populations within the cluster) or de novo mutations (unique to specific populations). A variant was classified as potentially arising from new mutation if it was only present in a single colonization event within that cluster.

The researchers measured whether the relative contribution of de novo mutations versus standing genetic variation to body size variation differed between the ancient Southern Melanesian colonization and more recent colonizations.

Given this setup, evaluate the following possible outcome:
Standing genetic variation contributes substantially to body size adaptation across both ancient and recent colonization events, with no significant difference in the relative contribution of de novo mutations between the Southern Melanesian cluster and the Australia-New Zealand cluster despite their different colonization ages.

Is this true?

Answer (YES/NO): NO